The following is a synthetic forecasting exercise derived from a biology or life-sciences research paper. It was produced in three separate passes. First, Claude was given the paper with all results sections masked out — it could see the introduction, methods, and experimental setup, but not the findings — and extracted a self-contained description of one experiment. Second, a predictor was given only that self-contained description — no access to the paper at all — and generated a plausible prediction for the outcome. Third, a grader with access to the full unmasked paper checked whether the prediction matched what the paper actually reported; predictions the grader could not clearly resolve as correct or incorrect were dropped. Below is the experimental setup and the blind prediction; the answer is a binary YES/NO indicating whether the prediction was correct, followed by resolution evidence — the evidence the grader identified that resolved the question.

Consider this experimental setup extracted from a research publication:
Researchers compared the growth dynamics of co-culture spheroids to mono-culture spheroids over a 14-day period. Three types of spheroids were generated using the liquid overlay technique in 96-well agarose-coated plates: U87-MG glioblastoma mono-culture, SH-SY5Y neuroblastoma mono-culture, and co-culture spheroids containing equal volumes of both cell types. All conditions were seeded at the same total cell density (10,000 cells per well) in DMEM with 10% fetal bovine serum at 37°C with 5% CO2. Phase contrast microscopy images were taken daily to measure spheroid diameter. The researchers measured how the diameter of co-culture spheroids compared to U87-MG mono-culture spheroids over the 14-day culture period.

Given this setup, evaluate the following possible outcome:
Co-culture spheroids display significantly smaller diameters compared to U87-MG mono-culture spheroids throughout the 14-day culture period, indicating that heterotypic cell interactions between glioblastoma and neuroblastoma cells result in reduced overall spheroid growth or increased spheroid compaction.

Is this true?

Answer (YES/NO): NO